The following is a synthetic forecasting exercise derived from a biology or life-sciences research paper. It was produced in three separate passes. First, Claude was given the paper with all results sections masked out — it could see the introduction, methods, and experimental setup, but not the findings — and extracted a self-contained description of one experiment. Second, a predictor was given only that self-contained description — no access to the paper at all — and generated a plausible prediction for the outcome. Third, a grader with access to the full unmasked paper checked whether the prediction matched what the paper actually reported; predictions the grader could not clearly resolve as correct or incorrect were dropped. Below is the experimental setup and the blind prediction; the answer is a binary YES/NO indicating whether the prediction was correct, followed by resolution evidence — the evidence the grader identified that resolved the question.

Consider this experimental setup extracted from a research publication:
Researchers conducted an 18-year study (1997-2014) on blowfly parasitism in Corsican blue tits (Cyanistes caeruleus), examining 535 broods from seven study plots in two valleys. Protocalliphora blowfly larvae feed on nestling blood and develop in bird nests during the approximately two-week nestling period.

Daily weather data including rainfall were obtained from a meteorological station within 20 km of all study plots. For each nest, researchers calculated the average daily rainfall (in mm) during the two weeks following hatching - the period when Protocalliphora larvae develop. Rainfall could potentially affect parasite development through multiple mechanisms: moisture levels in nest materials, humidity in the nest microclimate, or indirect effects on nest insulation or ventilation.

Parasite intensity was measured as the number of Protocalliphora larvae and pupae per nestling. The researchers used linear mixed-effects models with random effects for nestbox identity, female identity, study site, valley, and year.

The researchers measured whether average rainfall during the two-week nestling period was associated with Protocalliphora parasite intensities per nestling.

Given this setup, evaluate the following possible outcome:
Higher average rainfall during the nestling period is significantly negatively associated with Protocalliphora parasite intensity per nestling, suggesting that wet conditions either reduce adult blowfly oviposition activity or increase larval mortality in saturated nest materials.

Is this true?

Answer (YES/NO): NO